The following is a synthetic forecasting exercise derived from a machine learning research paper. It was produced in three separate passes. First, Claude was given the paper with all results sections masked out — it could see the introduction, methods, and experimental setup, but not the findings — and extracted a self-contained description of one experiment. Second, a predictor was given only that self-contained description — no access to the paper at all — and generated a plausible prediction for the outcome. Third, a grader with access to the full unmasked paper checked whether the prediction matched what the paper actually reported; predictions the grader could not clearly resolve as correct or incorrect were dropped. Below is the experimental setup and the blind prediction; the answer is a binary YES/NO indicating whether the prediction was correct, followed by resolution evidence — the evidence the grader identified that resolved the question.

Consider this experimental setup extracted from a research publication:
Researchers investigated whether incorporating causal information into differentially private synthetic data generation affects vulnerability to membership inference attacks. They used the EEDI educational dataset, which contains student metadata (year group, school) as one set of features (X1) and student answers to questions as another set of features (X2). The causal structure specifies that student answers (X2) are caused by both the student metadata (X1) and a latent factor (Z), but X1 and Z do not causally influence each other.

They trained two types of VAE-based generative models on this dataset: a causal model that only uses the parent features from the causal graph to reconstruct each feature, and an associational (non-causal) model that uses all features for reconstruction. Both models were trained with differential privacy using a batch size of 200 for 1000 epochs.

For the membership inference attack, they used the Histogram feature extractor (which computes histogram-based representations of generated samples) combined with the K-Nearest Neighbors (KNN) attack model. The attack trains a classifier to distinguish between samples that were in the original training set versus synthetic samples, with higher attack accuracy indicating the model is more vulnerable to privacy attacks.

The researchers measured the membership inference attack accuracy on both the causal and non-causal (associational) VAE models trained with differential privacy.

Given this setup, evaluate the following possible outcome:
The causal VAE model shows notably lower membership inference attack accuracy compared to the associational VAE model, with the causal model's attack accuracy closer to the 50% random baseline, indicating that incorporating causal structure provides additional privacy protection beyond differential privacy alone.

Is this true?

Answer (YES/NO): NO